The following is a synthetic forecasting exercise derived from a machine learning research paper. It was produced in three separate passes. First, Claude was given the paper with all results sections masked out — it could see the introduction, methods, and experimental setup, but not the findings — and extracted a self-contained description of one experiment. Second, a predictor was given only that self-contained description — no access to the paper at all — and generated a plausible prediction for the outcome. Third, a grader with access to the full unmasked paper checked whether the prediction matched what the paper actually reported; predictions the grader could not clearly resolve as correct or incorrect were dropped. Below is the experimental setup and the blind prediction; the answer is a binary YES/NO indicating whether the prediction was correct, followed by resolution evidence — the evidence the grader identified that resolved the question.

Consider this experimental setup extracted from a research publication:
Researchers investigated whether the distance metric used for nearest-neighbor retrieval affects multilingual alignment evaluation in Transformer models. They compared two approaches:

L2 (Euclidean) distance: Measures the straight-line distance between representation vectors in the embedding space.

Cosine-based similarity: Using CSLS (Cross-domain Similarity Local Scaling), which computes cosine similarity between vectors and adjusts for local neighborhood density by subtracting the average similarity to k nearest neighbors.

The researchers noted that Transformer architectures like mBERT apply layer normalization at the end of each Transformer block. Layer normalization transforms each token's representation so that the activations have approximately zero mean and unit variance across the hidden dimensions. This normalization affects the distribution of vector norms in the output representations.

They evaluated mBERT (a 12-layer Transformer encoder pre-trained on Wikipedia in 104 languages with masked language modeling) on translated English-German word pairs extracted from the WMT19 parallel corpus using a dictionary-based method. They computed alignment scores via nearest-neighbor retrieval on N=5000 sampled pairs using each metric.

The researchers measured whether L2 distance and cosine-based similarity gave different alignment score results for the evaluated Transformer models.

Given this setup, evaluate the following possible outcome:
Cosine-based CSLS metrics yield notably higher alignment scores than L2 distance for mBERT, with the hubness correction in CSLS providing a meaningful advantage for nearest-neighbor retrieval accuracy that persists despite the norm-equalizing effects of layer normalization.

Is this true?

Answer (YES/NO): NO